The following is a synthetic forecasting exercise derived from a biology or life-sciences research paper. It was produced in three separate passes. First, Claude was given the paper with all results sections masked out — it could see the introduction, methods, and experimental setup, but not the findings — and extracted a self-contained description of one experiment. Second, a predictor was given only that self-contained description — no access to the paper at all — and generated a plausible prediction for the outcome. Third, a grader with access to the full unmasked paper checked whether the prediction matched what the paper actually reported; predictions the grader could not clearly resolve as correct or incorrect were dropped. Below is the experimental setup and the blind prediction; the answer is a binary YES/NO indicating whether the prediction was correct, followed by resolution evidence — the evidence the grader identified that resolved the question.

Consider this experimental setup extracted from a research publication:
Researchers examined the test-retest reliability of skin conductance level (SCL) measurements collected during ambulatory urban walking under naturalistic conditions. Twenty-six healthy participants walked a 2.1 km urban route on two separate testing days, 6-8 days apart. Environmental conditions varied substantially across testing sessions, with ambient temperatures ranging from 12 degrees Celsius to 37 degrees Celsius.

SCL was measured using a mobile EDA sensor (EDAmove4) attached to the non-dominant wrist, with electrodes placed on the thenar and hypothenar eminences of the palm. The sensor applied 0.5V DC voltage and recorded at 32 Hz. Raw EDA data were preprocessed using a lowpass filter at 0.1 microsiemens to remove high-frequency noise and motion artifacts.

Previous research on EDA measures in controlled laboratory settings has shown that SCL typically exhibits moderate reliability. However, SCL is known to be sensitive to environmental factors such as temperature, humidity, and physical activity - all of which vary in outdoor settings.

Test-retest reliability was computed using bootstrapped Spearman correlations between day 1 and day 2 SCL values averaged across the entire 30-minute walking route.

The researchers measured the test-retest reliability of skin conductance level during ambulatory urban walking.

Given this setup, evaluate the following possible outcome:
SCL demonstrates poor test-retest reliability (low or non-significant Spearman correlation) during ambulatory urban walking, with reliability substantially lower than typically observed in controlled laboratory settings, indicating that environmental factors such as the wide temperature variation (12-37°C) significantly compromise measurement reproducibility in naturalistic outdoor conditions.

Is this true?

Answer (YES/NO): NO